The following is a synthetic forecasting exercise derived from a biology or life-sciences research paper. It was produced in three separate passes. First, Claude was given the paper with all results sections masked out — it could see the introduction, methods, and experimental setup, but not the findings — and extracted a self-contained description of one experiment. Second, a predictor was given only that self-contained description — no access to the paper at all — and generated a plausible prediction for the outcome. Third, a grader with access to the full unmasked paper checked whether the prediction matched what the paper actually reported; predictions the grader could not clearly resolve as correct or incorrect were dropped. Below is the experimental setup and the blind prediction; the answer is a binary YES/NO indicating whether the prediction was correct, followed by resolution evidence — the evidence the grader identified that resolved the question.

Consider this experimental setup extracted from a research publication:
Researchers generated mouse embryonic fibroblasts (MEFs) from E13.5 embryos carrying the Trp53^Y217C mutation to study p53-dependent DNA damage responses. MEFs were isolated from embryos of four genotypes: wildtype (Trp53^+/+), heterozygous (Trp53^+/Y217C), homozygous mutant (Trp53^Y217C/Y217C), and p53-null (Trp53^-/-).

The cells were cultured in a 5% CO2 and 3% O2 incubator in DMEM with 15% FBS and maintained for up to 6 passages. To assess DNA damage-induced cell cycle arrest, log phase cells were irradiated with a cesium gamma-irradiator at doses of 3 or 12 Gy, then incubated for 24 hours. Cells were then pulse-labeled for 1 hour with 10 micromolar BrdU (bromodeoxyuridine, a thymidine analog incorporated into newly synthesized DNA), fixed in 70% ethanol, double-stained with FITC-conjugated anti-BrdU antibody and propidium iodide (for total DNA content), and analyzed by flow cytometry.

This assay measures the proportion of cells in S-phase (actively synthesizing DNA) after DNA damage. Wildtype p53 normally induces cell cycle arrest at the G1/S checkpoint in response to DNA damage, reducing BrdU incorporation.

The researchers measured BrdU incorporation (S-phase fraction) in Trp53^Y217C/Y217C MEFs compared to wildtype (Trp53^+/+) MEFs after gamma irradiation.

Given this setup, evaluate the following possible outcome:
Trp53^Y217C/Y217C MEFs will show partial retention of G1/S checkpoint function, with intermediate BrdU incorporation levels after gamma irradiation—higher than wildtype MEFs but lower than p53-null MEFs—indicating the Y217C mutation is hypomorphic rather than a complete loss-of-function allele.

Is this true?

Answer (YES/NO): NO